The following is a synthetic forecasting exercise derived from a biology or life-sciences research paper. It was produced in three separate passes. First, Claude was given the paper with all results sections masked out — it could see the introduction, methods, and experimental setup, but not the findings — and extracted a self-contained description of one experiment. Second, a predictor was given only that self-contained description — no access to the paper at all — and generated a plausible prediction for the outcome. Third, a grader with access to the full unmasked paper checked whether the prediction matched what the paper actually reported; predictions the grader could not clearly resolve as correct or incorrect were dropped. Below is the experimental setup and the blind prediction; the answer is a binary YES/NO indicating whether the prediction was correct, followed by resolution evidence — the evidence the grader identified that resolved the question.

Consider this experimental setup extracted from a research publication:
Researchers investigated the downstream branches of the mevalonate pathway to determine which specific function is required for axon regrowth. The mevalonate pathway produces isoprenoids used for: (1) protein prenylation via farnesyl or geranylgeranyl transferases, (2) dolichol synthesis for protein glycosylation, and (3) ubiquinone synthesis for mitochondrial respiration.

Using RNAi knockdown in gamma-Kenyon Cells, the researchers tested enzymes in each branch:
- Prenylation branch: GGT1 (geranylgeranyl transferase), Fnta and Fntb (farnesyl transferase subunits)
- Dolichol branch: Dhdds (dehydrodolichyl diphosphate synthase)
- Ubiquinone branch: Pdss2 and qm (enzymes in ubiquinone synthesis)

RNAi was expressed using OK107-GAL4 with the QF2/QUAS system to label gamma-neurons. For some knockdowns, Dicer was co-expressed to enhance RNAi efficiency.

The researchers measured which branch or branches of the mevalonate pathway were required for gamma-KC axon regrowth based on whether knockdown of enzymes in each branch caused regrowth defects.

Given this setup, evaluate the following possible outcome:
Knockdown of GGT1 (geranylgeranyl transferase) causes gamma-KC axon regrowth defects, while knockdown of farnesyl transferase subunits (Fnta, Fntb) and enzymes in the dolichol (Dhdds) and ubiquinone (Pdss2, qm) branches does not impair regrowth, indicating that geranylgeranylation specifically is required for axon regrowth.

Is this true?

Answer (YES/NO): NO